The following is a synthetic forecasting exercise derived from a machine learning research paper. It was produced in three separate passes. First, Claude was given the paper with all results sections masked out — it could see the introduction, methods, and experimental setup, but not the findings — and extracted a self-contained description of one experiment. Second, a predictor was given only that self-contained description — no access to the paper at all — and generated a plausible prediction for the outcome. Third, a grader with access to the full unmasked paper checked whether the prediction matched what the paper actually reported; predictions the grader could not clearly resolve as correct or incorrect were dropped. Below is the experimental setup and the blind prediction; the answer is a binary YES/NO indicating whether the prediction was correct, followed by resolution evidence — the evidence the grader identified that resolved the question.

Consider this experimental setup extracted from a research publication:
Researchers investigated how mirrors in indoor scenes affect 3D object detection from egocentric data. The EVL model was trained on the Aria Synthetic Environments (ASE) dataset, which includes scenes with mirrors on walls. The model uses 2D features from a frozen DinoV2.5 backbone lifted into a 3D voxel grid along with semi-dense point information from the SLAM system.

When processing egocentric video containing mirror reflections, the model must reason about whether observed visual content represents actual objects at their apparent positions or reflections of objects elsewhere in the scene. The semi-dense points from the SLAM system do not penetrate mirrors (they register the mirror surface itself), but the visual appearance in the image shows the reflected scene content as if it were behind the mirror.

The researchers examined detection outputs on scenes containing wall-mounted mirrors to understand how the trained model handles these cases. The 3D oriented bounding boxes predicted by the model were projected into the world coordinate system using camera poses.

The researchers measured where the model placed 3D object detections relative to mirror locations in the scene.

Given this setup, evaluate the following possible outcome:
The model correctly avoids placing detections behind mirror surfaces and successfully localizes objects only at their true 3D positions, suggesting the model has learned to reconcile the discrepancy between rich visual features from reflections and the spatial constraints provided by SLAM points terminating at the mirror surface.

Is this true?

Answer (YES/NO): NO